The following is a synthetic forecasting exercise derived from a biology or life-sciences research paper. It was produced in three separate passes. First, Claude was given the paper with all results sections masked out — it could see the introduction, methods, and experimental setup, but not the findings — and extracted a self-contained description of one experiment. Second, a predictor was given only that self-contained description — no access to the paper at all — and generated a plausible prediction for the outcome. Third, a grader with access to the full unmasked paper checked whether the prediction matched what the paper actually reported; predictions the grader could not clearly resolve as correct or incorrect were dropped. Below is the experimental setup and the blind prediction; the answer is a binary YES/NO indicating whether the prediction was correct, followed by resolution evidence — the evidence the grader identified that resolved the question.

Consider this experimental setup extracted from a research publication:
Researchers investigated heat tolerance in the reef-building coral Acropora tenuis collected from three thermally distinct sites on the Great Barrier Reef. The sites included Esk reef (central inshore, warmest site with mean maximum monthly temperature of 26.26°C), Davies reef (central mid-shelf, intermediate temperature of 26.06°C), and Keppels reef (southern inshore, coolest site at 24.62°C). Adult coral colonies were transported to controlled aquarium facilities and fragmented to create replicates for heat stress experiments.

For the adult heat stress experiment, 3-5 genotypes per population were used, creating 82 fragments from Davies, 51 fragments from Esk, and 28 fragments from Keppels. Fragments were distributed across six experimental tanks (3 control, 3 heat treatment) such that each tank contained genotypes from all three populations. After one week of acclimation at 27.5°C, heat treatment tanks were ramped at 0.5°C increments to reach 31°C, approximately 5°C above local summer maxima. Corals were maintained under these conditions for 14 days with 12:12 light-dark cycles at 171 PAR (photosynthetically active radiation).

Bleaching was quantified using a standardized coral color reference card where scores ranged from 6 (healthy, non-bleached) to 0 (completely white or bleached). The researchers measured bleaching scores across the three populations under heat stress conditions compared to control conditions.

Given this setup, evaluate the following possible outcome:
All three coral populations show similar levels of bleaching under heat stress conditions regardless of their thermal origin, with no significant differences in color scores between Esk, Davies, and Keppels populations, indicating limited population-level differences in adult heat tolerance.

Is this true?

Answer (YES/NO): NO